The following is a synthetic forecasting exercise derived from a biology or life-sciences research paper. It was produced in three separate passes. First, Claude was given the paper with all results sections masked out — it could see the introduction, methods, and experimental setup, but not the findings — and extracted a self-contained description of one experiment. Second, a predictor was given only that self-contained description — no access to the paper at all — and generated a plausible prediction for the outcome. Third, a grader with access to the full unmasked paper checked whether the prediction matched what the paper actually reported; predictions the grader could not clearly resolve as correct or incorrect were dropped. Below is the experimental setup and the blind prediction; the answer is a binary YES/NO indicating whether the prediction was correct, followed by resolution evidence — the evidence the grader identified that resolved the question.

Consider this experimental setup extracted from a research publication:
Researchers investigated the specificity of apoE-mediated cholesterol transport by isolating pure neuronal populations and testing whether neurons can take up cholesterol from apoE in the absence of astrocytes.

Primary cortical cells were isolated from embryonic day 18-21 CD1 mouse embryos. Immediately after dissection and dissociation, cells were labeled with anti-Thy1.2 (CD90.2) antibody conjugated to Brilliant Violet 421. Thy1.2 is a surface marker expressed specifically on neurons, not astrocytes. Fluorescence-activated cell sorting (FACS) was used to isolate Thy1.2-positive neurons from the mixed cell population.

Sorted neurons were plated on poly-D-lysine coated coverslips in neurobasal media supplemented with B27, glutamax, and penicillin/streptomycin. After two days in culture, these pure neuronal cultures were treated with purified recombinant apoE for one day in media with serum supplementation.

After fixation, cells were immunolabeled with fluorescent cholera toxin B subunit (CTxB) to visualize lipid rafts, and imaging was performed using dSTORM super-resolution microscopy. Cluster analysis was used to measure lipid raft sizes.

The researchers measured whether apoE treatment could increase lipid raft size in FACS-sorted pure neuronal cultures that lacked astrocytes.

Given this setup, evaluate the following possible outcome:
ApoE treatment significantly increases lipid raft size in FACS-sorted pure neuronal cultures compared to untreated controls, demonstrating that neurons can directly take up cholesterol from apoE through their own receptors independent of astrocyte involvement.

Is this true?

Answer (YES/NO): NO